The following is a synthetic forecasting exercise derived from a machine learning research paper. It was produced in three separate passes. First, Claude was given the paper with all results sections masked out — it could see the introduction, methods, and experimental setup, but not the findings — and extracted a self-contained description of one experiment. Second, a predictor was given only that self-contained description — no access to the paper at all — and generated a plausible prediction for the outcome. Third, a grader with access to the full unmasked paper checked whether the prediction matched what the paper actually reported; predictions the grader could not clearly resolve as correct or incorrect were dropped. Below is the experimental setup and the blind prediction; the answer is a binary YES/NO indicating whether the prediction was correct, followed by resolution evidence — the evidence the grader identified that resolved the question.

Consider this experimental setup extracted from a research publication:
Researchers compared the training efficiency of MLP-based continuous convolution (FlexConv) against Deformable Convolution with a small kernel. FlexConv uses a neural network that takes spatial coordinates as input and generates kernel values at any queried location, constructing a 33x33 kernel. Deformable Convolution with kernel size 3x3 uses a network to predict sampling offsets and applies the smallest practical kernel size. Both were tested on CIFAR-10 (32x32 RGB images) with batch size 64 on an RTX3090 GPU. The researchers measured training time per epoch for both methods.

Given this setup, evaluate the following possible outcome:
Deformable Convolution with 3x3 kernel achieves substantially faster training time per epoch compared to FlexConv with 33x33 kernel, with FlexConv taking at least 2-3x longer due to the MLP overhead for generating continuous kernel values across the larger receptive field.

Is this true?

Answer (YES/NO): NO